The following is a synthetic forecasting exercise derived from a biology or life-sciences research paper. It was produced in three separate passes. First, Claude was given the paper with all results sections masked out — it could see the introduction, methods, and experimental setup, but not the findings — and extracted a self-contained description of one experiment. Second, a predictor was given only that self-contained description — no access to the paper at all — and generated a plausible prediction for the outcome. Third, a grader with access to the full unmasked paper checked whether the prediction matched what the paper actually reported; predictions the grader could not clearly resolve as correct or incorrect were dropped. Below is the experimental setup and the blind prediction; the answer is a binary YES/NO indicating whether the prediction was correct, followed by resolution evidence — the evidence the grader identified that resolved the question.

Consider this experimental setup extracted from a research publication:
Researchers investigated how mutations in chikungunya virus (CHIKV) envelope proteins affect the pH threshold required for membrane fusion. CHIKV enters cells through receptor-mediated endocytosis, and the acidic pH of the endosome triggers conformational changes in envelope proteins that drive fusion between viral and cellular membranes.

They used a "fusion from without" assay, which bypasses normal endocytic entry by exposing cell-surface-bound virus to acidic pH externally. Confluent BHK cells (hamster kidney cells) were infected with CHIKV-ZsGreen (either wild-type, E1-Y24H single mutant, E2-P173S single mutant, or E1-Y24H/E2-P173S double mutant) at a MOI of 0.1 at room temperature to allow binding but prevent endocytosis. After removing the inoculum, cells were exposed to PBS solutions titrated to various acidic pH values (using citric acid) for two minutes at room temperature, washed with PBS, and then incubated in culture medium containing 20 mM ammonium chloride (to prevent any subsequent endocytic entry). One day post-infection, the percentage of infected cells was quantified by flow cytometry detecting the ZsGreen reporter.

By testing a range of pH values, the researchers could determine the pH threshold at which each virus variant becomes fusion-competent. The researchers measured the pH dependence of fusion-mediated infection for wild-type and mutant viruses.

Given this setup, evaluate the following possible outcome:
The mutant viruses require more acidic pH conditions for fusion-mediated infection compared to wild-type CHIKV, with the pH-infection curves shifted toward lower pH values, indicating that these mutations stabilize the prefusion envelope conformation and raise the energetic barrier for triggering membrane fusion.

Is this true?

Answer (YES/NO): NO